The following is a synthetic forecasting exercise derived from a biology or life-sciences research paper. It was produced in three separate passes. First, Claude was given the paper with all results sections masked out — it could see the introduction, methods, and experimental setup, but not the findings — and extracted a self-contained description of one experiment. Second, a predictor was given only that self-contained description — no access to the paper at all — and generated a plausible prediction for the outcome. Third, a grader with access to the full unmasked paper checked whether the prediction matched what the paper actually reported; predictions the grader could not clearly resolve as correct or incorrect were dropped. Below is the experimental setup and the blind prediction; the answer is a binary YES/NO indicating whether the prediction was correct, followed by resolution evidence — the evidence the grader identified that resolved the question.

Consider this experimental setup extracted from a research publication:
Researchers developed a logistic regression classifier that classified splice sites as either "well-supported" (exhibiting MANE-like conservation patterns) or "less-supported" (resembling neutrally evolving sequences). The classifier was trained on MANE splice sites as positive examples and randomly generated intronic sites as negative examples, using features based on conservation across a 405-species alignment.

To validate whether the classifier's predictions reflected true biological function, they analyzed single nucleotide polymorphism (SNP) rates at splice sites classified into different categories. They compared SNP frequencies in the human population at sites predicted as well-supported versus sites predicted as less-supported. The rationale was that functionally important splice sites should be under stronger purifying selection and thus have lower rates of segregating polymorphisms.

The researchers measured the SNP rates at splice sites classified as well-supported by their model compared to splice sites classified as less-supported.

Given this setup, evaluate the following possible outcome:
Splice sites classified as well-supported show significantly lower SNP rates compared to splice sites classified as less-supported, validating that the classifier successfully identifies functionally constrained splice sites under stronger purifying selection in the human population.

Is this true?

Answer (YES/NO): YES